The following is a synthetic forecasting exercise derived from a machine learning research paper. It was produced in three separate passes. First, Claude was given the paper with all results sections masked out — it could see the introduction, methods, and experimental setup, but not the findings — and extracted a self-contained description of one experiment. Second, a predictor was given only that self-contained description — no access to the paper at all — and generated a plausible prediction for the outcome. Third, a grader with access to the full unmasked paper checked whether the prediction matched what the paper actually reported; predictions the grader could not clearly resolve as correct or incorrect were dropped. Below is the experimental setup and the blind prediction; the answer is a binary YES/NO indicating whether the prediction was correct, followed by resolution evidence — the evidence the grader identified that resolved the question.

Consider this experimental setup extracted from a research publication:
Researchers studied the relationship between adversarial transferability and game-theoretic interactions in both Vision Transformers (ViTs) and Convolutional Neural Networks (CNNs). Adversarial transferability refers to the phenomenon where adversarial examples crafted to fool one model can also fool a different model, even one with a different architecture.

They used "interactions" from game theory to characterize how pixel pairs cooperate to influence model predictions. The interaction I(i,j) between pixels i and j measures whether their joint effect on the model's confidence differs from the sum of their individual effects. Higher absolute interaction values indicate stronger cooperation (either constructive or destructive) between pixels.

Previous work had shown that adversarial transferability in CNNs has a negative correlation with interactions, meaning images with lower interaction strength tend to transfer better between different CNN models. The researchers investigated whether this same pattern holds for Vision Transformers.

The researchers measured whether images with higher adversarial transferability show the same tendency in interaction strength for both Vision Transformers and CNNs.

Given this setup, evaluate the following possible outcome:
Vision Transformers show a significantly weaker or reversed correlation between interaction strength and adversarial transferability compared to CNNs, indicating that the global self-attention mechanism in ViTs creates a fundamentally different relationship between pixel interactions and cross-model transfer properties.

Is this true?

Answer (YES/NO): YES